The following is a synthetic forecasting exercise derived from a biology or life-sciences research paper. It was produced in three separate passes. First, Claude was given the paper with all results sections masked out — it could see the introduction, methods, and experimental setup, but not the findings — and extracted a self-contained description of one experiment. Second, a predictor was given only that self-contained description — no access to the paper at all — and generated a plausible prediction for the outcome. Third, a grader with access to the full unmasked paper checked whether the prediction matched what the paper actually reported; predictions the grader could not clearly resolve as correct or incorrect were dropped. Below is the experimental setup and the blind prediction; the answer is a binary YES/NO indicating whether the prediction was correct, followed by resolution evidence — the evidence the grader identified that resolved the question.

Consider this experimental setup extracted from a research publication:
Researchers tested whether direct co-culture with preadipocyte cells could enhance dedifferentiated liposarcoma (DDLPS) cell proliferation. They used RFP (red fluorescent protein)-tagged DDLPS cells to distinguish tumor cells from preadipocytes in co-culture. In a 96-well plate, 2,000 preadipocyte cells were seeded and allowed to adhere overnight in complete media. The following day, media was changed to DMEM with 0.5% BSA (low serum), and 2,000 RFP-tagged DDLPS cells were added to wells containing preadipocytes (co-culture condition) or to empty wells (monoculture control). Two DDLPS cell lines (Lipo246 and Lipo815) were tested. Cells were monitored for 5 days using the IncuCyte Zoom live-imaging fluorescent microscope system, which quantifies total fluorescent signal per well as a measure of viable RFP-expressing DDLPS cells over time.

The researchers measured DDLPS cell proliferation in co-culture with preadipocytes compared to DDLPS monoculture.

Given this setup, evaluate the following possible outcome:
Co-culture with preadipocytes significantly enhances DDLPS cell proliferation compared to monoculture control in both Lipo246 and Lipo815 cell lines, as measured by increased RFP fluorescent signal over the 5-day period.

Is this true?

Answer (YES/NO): YES